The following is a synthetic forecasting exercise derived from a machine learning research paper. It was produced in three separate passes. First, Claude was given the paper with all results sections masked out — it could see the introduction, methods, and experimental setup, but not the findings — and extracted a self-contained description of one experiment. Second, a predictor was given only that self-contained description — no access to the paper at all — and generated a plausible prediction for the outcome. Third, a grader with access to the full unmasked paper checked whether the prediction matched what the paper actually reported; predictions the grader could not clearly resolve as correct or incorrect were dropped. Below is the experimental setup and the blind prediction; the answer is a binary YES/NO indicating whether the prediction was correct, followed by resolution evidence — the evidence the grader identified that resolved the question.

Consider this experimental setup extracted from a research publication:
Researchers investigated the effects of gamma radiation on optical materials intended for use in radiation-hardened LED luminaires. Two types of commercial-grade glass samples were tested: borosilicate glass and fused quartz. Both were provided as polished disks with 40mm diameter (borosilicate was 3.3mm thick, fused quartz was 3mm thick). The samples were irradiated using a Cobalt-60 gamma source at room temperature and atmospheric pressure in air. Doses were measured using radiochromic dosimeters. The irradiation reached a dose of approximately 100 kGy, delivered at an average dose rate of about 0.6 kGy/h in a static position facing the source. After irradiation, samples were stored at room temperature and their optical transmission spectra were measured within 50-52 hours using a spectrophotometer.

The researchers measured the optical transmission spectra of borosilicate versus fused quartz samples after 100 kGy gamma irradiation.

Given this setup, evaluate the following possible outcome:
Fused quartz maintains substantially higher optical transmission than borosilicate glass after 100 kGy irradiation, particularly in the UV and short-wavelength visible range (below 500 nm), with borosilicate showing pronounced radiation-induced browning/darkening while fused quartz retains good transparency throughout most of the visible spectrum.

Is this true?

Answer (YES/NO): YES